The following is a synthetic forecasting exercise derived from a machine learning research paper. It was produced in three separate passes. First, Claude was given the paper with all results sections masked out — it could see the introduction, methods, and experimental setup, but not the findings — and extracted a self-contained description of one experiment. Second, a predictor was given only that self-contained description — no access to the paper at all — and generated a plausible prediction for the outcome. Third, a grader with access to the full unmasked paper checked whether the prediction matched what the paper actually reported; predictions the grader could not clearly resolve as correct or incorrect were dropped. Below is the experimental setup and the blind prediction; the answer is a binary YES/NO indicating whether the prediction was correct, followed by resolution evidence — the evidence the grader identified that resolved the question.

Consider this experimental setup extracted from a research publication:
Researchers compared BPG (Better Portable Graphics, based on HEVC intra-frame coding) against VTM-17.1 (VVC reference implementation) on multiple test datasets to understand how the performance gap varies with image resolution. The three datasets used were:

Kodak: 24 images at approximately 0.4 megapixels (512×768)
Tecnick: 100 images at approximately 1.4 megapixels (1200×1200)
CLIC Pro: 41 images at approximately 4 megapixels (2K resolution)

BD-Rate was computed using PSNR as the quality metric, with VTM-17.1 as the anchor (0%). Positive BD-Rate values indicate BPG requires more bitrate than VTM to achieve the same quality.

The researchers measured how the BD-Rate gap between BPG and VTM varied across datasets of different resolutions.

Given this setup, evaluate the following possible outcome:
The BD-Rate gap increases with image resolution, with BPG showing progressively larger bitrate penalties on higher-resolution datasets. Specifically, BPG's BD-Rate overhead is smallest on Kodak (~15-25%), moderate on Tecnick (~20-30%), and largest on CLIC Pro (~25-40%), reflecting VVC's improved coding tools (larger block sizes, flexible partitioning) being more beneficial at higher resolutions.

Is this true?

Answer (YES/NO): NO